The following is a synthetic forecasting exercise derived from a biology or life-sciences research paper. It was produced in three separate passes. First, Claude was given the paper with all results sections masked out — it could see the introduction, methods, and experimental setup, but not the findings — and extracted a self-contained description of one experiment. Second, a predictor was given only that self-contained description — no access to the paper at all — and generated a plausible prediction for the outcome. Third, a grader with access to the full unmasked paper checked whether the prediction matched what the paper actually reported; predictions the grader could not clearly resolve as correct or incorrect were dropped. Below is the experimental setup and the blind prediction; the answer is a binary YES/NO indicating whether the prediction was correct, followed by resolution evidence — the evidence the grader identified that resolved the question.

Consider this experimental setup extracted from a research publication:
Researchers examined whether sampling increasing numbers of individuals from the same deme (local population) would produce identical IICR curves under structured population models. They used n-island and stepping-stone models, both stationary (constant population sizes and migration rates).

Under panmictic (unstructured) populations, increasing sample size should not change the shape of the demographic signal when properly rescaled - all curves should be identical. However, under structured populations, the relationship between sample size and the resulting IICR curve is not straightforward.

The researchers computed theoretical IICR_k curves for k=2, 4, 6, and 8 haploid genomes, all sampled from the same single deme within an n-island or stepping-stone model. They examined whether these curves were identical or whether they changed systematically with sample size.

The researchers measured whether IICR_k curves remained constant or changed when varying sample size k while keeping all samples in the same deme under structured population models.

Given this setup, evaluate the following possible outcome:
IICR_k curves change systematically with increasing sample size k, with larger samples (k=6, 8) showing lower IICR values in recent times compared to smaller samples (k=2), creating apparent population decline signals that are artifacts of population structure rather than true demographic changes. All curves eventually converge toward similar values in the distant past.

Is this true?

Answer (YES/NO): NO